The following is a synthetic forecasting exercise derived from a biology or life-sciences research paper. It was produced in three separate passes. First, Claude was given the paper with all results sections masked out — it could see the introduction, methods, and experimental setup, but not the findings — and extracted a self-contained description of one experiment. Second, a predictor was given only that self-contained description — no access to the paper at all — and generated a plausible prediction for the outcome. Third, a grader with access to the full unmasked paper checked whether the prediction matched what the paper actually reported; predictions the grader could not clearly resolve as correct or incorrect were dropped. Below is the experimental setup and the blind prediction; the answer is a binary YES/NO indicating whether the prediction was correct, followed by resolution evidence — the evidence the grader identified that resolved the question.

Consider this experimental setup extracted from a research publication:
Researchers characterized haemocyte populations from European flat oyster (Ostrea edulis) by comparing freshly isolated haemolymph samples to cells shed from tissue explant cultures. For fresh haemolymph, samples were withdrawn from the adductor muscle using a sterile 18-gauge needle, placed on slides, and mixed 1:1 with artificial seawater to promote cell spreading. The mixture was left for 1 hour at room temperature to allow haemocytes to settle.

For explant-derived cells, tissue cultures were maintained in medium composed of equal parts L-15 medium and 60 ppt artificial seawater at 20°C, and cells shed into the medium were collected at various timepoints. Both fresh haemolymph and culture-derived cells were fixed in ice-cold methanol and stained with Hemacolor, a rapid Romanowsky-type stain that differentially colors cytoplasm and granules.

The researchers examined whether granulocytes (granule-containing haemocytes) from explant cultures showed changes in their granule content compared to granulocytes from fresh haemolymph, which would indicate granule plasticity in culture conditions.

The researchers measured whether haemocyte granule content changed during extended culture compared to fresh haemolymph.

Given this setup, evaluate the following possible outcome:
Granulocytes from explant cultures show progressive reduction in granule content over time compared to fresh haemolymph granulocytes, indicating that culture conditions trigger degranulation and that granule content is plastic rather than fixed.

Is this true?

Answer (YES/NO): NO